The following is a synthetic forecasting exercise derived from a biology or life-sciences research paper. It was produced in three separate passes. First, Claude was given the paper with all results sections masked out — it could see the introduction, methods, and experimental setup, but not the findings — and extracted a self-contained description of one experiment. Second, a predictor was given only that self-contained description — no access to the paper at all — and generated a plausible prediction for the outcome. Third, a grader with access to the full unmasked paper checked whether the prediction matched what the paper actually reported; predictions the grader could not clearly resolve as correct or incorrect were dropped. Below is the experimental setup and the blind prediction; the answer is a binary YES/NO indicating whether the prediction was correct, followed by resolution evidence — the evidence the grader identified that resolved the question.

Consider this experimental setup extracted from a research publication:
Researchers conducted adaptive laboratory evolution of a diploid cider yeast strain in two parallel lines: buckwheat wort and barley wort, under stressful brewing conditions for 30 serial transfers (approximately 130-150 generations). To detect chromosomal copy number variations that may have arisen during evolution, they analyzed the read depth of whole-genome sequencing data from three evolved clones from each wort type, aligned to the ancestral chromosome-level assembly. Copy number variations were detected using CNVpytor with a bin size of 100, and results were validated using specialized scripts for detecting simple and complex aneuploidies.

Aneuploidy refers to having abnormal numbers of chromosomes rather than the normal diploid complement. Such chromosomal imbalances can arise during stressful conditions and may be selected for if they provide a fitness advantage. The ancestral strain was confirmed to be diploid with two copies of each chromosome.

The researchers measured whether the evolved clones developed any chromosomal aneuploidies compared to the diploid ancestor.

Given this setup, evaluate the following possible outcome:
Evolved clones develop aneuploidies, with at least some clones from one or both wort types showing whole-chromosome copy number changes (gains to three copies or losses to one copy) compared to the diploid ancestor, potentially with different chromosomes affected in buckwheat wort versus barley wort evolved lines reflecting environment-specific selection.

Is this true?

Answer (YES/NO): YES